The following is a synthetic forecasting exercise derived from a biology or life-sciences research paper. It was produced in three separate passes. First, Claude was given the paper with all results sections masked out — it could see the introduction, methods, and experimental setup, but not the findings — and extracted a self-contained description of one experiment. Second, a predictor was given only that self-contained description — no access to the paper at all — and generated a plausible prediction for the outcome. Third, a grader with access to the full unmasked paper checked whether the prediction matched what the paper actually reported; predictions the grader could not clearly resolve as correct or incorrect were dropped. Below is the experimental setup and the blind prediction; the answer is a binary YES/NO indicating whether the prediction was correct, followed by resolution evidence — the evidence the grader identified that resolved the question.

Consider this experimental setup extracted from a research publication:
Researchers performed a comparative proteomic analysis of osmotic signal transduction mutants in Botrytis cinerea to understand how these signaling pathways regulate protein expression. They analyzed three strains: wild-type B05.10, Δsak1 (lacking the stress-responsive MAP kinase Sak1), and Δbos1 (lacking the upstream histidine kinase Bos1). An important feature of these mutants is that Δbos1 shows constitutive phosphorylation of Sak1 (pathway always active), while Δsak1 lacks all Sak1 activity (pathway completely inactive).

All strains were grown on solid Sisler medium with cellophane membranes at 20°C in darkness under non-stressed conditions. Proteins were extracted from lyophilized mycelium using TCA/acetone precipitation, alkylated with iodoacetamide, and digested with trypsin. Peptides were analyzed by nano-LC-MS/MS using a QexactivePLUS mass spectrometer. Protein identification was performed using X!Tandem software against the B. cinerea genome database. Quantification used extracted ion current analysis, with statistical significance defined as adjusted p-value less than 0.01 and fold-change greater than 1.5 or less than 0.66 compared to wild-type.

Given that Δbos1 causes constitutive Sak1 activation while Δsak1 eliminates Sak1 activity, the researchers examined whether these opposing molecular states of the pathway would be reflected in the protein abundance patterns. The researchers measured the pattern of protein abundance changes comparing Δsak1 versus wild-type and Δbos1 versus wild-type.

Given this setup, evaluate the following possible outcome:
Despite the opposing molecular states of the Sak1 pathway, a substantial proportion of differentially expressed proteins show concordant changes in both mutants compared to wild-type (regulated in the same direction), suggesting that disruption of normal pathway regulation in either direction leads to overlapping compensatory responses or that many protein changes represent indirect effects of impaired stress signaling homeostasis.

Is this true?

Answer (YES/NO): YES